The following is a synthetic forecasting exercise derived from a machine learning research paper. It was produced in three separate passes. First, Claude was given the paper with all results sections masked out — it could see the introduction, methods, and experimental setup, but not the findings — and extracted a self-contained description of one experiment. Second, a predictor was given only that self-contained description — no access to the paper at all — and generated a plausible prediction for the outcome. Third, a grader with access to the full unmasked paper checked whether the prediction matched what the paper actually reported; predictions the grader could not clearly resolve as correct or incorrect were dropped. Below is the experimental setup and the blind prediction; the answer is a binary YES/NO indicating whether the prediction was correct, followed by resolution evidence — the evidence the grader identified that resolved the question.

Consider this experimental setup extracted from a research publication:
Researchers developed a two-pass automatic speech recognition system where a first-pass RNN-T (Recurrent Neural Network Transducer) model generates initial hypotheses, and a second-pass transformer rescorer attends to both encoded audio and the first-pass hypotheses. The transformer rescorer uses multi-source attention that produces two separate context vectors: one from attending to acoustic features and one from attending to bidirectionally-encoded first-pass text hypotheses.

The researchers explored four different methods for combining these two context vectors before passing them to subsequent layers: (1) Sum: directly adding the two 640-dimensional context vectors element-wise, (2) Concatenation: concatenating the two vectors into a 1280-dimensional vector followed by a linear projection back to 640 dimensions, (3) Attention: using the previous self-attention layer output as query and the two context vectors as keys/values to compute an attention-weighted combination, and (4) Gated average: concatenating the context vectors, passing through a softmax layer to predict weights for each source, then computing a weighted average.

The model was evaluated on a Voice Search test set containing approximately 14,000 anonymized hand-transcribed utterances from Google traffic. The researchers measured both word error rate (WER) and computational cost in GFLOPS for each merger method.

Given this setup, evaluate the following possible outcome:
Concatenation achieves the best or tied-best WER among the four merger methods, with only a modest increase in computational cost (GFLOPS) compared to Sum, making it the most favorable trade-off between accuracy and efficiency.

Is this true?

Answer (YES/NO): NO